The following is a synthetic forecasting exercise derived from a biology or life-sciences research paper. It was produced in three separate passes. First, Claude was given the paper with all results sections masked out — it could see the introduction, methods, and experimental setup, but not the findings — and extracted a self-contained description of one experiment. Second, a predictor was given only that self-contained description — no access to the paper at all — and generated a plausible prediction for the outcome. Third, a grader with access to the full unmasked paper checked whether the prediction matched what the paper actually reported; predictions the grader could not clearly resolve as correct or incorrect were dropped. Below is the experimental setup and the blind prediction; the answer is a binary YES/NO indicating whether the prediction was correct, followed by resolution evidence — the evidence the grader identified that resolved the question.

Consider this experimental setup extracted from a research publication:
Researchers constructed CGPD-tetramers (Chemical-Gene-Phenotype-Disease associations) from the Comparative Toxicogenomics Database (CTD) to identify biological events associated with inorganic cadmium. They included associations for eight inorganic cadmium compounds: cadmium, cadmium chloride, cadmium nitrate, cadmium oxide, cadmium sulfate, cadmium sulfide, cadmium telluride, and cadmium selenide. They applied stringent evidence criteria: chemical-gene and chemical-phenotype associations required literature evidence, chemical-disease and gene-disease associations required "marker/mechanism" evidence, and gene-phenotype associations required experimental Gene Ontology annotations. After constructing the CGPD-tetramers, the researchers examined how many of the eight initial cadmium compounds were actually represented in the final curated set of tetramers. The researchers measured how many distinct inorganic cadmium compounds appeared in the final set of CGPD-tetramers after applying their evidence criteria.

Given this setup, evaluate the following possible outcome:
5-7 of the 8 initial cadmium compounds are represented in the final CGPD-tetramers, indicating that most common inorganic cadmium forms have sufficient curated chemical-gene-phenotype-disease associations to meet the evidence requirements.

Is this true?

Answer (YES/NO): NO